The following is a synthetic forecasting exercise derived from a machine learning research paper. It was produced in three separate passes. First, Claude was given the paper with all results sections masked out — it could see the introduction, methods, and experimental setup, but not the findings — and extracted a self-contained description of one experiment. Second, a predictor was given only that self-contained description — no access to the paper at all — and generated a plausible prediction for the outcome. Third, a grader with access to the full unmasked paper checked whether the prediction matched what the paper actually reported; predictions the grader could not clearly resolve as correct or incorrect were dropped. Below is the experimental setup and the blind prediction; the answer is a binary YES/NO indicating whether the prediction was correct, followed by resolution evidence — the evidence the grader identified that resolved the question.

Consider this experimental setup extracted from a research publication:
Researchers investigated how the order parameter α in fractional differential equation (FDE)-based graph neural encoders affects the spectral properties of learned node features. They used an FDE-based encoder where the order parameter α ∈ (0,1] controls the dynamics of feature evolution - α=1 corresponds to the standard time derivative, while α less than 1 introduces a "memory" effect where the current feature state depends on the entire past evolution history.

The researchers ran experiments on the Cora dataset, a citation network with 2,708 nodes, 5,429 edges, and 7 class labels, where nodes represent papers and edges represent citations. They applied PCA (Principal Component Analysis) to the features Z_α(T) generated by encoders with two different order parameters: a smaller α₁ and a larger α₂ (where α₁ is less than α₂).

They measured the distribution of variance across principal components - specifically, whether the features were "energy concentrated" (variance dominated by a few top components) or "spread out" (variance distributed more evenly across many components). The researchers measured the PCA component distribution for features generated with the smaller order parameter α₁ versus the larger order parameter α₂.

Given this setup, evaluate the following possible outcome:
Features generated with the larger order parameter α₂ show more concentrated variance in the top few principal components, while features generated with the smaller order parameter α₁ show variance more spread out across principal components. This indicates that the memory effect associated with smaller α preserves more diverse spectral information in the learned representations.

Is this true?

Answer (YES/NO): YES